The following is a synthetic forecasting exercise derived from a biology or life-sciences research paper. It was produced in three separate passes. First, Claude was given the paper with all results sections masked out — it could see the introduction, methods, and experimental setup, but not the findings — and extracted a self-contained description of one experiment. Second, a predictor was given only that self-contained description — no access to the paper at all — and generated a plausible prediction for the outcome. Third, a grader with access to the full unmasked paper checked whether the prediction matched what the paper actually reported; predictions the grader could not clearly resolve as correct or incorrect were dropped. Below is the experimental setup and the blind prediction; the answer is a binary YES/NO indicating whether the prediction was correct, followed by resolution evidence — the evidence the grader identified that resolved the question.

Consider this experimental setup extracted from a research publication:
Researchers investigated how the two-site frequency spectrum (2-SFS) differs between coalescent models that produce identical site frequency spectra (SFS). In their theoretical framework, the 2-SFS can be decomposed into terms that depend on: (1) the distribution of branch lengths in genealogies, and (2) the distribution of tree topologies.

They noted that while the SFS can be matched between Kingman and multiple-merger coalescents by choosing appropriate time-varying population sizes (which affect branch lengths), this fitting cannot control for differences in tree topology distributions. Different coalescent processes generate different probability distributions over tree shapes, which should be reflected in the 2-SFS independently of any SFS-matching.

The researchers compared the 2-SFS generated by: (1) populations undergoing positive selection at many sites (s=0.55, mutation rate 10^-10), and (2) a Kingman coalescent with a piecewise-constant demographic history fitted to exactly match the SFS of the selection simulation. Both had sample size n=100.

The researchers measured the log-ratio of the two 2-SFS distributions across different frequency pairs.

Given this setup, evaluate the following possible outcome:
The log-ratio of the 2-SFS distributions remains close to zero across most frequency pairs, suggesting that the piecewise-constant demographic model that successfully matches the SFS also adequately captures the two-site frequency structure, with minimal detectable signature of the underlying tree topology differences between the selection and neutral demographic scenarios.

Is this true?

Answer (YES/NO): NO